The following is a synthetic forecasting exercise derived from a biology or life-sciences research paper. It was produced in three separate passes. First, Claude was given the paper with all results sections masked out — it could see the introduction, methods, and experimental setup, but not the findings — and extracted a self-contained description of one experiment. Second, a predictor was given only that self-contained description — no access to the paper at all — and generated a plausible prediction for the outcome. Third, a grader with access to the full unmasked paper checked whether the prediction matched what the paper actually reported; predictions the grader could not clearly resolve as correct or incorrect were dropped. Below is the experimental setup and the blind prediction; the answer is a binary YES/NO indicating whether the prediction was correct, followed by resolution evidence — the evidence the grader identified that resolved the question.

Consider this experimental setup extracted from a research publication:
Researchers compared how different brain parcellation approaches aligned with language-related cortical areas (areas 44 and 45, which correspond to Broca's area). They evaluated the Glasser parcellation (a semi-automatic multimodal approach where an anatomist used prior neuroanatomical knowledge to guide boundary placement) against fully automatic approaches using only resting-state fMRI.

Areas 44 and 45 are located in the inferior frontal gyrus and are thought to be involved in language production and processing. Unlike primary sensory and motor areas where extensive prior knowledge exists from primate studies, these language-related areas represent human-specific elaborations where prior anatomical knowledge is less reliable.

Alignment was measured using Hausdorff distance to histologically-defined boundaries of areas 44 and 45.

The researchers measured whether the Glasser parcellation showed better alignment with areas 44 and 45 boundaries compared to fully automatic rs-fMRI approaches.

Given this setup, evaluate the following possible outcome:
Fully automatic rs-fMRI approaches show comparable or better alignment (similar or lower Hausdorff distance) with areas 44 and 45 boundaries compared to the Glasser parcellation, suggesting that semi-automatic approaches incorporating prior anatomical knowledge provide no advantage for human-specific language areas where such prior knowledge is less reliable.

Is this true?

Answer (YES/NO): YES